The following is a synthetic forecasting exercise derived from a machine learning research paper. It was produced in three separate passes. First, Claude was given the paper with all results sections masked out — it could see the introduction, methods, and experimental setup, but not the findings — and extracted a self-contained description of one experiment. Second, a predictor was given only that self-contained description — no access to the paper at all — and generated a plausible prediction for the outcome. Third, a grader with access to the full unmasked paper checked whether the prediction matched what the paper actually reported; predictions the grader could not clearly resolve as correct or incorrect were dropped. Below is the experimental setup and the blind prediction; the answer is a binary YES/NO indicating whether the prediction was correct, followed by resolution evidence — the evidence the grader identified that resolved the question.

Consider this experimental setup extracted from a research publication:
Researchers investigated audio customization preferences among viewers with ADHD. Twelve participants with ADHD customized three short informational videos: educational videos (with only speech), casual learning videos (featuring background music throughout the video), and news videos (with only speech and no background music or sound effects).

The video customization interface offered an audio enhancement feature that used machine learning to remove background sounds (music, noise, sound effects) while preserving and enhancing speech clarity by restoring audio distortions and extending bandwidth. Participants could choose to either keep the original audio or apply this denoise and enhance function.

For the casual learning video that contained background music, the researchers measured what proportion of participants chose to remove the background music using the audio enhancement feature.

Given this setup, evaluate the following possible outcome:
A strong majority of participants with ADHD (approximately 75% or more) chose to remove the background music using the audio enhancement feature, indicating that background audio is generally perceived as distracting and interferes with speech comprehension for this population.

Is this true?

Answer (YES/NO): YES